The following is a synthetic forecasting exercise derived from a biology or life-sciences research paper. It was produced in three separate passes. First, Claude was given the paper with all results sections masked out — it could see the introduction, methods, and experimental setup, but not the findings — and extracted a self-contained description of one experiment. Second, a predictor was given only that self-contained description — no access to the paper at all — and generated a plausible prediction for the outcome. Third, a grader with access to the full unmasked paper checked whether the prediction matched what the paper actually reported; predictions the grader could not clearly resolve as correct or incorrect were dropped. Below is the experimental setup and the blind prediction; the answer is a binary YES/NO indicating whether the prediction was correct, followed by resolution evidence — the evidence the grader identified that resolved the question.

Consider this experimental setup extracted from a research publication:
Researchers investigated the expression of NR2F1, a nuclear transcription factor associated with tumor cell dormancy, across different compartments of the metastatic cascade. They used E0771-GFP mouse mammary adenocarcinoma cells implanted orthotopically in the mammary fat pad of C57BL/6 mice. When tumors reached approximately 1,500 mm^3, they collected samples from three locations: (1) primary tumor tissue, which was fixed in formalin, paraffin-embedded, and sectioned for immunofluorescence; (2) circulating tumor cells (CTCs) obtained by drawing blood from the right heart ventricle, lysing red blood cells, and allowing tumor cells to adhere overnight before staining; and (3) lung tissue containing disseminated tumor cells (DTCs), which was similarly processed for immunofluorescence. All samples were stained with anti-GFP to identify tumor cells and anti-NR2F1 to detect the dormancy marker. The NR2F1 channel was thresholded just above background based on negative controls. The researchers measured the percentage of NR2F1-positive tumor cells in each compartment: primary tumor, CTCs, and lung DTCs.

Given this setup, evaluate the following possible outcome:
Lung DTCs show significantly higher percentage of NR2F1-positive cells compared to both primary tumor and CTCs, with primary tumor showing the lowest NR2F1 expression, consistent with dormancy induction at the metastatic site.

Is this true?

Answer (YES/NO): NO